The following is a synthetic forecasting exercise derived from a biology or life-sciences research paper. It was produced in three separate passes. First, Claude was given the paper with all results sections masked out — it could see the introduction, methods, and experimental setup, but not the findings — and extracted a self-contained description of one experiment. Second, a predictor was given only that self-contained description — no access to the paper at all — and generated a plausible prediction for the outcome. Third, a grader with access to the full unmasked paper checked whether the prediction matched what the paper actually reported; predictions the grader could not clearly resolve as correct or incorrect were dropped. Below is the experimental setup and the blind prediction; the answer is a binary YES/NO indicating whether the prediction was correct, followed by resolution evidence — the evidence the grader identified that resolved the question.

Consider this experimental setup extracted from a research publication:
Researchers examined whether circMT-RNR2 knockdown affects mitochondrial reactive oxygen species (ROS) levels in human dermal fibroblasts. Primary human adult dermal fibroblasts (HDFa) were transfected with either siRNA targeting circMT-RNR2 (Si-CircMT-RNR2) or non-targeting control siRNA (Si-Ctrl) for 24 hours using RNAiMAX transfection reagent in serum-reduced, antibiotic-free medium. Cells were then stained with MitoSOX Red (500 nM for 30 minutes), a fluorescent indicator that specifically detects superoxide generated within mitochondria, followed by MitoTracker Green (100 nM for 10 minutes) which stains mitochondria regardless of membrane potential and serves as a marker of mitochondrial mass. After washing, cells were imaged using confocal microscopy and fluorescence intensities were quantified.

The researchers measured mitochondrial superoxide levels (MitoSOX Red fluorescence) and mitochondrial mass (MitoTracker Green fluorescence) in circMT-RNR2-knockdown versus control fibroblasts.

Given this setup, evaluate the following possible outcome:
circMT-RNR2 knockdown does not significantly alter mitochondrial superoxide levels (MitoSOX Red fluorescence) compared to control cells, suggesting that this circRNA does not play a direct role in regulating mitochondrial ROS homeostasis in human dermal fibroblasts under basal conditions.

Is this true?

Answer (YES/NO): NO